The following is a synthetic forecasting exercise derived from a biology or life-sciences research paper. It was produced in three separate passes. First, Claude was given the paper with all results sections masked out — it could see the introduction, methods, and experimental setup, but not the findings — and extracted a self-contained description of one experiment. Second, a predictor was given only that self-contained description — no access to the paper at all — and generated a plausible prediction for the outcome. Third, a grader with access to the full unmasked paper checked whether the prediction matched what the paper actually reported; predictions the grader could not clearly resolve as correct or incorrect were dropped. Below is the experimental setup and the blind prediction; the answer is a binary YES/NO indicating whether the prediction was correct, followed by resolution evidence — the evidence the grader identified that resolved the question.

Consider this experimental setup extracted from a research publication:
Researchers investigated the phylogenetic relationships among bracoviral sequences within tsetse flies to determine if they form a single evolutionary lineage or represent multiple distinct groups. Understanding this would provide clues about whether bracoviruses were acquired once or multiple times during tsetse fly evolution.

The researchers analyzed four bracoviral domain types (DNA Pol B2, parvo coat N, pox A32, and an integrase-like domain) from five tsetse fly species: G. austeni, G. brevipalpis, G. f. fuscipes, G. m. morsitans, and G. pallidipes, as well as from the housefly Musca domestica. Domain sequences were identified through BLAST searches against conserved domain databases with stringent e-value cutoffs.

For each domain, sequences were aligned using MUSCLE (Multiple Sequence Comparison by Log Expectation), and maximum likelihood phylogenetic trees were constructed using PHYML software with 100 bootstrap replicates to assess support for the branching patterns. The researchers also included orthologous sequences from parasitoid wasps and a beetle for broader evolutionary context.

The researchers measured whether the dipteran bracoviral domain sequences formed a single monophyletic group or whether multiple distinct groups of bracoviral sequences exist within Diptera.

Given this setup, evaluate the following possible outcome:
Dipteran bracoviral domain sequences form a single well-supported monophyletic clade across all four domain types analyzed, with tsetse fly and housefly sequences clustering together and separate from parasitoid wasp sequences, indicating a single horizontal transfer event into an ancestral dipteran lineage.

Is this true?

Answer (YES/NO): NO